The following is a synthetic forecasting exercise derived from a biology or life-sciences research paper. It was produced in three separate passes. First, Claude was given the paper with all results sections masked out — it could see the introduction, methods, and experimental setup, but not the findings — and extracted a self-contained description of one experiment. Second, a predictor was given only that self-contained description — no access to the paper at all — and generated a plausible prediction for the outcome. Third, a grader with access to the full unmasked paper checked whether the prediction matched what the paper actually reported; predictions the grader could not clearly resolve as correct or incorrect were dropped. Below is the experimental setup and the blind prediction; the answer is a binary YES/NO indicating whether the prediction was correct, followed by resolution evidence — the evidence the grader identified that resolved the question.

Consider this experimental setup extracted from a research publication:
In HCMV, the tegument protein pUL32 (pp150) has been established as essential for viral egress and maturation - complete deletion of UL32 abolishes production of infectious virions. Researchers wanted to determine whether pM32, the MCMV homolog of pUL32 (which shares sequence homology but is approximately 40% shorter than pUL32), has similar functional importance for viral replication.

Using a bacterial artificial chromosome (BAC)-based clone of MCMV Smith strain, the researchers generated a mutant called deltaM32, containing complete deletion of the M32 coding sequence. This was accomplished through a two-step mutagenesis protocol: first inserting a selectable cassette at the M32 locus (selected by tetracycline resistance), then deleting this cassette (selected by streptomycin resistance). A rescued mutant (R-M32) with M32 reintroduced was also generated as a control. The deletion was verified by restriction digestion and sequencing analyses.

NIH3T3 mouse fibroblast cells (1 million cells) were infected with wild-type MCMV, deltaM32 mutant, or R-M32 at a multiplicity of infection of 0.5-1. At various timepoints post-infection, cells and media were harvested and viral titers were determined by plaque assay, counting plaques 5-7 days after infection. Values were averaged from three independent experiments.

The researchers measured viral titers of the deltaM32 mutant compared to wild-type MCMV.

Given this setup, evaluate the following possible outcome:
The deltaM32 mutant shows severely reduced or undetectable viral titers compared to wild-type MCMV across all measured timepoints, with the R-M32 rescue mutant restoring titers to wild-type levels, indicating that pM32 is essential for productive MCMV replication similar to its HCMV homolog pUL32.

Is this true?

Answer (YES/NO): NO